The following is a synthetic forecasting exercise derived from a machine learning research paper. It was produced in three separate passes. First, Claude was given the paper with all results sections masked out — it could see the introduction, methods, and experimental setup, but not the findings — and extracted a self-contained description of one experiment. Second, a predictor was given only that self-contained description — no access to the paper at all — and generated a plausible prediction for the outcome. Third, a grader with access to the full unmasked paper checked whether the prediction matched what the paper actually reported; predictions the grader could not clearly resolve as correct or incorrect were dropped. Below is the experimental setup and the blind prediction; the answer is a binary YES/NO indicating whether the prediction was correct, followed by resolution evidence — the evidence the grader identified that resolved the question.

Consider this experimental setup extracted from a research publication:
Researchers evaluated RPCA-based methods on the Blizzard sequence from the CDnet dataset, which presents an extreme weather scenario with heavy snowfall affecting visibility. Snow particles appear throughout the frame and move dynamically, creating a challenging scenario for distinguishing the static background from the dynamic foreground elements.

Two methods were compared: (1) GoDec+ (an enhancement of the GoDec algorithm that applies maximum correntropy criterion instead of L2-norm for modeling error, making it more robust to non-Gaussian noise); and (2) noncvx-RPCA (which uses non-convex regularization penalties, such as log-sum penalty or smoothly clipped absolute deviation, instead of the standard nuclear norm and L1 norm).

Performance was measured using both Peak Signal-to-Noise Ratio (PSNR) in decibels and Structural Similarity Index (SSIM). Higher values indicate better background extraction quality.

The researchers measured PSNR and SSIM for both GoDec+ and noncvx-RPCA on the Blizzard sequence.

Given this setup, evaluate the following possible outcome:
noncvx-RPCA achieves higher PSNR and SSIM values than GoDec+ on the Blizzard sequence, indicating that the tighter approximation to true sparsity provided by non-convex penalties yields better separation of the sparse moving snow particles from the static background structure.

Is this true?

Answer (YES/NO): NO